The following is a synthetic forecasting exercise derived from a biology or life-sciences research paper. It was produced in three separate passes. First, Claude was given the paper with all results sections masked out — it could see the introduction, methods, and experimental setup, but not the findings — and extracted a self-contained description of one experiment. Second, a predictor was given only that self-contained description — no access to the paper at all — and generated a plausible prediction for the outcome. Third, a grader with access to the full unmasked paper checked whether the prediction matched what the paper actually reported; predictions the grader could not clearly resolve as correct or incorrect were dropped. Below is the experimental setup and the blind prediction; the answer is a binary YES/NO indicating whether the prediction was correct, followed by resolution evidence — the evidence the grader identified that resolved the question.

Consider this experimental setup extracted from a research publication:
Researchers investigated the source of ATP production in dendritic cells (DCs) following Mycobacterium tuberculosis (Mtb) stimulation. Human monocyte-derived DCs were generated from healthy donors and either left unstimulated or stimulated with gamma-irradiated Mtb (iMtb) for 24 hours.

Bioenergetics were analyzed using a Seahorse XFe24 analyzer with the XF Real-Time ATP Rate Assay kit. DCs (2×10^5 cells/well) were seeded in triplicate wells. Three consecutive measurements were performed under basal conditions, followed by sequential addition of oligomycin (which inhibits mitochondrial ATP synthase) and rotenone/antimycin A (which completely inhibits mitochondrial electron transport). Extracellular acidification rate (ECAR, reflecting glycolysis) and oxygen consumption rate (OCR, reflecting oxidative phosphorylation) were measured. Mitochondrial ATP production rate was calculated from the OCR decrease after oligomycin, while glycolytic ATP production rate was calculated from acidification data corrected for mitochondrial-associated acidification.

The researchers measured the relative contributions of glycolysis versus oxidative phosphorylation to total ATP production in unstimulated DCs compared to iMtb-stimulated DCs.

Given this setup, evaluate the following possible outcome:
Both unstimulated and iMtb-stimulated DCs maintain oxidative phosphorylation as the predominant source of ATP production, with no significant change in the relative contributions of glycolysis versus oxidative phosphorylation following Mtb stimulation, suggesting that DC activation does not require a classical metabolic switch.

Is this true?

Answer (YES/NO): NO